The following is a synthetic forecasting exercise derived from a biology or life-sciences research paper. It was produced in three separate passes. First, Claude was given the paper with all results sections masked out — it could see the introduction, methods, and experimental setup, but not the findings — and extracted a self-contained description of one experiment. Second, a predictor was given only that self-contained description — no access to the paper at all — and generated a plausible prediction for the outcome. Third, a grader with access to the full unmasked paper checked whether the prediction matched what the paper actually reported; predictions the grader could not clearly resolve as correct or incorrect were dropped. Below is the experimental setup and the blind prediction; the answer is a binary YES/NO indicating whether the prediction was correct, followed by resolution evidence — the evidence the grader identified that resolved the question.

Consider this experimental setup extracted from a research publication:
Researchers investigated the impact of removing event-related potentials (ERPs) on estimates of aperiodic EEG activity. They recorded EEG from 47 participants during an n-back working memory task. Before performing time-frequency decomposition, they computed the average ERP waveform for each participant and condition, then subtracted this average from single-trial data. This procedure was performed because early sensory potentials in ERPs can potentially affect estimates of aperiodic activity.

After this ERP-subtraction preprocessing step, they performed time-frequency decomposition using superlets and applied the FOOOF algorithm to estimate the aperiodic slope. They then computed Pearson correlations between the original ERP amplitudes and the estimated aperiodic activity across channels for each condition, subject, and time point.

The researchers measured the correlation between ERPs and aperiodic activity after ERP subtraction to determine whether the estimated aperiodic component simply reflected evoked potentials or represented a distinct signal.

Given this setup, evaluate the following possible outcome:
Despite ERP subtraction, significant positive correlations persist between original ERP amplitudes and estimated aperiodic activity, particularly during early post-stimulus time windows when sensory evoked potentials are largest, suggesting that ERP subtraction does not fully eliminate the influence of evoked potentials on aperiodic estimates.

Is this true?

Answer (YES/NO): NO